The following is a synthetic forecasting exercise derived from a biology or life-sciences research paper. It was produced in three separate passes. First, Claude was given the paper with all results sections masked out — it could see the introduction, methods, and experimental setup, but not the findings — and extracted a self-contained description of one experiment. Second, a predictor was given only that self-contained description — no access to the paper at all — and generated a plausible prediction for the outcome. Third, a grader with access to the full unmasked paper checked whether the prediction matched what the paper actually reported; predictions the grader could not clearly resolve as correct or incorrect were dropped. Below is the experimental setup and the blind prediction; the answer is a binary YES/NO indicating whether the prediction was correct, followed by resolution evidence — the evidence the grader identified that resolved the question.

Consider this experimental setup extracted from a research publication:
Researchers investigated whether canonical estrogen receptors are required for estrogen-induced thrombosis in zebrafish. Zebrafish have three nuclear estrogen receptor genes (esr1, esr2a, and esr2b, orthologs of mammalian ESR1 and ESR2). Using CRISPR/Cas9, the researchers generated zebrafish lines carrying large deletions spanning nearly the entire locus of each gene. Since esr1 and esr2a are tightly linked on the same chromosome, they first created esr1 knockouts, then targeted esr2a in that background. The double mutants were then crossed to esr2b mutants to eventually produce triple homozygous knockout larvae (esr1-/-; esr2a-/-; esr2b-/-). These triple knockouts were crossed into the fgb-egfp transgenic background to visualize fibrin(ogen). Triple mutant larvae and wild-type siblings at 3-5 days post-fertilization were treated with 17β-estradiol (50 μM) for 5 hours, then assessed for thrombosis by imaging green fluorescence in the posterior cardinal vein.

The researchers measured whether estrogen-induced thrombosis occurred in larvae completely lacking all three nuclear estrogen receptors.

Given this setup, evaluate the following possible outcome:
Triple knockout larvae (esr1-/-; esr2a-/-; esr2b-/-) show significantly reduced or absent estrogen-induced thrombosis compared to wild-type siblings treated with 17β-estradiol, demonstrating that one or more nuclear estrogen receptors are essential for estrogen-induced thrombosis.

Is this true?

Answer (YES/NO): NO